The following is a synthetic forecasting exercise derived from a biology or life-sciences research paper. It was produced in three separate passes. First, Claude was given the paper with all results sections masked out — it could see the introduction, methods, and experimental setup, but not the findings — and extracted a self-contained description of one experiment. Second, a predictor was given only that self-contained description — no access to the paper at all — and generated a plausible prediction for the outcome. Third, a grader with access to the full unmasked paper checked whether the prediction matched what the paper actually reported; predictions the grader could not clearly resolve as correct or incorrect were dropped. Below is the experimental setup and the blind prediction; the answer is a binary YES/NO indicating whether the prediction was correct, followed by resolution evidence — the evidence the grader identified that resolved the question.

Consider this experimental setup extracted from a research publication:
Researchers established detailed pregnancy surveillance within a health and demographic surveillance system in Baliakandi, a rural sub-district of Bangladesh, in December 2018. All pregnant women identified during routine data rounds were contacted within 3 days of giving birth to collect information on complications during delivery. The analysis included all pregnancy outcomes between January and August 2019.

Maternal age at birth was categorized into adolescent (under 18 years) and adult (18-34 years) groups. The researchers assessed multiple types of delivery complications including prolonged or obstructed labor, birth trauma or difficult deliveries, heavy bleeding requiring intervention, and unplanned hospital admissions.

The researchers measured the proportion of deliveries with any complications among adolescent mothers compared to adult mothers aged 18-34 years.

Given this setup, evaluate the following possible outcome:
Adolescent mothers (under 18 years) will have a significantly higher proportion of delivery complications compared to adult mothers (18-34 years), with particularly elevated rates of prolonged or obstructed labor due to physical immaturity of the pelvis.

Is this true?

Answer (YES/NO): YES